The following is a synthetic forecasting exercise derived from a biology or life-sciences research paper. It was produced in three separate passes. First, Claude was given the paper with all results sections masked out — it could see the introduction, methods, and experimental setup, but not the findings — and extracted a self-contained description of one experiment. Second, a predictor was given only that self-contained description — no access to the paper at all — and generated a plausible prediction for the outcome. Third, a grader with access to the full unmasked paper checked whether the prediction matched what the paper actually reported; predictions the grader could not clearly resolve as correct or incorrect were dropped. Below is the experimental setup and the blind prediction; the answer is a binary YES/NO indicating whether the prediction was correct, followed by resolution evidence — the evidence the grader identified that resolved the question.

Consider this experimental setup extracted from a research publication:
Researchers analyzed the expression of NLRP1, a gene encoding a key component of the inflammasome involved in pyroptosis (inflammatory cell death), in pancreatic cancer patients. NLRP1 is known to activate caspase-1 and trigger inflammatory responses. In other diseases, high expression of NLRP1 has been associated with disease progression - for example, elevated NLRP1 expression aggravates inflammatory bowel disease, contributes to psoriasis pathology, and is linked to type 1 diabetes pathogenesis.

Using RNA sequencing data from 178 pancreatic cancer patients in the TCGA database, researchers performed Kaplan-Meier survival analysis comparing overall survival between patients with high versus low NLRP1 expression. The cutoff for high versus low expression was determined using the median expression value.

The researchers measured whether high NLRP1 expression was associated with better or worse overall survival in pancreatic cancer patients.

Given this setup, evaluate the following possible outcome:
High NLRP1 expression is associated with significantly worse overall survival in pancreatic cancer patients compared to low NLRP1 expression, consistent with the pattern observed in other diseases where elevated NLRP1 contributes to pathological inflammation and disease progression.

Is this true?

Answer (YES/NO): NO